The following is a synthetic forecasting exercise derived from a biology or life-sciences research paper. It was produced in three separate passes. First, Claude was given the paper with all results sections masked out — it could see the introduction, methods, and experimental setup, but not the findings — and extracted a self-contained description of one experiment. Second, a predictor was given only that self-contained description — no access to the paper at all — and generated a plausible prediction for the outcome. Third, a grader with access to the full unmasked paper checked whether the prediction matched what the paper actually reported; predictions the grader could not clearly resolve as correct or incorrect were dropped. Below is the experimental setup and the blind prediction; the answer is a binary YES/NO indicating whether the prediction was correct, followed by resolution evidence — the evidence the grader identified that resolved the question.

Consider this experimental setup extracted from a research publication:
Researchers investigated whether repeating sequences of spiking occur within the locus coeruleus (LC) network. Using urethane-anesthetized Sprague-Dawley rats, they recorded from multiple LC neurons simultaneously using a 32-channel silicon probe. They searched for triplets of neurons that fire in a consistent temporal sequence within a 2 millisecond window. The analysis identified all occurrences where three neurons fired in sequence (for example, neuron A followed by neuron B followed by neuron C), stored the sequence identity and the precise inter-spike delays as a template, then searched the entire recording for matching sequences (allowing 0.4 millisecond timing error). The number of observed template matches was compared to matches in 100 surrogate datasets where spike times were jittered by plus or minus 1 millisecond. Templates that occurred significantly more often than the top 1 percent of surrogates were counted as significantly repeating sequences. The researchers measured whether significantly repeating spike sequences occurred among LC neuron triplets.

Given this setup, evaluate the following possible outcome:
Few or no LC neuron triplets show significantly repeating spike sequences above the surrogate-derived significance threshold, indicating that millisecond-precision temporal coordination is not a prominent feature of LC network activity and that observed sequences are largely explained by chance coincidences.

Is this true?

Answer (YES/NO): YES